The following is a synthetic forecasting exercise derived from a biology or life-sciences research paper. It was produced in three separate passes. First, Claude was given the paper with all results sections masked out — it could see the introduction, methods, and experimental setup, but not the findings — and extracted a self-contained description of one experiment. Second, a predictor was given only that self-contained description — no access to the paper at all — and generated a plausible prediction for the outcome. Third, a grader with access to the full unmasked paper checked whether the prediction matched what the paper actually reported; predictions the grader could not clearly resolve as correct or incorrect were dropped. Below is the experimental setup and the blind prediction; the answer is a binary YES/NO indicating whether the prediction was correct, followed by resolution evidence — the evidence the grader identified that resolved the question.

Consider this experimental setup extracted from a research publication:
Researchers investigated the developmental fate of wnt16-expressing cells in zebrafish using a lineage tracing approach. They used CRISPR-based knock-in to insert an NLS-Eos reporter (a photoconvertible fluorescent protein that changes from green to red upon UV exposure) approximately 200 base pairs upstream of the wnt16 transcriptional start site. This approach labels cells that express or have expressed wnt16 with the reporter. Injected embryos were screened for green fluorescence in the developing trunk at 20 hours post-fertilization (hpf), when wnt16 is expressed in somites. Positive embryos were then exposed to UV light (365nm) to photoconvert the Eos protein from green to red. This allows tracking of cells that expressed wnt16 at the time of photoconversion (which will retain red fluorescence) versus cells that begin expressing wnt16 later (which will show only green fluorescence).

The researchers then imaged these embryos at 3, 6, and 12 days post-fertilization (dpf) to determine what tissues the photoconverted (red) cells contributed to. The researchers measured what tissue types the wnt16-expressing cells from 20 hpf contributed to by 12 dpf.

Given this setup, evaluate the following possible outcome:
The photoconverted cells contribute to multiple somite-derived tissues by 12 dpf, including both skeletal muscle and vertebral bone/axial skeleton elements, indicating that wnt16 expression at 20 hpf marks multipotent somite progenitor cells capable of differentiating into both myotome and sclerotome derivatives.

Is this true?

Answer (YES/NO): NO